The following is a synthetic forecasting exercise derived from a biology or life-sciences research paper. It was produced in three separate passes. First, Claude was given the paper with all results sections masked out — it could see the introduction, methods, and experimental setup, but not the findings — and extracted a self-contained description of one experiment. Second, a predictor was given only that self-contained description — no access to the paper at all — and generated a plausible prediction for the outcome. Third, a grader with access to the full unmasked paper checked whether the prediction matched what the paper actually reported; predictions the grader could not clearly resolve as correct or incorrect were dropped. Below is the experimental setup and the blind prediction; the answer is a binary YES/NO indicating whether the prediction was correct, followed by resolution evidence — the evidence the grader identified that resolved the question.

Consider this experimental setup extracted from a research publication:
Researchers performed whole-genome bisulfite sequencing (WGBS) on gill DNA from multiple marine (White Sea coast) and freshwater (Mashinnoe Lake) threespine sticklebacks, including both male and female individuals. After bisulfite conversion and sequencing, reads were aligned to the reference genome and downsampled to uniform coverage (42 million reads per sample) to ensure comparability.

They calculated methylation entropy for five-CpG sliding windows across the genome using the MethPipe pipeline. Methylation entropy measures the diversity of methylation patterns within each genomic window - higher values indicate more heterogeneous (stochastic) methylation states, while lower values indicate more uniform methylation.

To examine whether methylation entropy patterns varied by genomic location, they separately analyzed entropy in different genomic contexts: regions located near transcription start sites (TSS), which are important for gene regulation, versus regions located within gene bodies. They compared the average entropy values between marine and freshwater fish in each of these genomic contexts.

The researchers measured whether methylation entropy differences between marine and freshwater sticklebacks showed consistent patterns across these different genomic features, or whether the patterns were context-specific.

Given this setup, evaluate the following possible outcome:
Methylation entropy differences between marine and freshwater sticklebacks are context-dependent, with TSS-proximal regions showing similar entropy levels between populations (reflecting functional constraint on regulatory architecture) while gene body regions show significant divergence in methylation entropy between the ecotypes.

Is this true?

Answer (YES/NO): NO